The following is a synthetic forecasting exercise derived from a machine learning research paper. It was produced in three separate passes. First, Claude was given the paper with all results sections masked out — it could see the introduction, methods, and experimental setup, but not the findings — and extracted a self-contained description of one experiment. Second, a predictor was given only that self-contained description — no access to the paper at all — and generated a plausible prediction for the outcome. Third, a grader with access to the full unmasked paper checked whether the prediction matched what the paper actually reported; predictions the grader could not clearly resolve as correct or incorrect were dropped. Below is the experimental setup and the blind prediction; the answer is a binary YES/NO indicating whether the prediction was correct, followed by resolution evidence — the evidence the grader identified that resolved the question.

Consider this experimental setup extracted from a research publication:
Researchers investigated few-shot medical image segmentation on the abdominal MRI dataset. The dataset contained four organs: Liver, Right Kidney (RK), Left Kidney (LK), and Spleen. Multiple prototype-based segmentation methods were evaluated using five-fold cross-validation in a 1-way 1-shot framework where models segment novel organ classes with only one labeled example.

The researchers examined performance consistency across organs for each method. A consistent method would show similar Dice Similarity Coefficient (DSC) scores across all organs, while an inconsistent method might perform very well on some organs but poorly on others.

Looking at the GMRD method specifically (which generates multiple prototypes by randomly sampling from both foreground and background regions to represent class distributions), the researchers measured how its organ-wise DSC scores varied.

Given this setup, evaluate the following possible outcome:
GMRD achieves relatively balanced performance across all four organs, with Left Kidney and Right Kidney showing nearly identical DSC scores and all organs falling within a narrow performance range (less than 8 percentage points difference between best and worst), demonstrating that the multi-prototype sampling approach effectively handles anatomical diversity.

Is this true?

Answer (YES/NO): NO